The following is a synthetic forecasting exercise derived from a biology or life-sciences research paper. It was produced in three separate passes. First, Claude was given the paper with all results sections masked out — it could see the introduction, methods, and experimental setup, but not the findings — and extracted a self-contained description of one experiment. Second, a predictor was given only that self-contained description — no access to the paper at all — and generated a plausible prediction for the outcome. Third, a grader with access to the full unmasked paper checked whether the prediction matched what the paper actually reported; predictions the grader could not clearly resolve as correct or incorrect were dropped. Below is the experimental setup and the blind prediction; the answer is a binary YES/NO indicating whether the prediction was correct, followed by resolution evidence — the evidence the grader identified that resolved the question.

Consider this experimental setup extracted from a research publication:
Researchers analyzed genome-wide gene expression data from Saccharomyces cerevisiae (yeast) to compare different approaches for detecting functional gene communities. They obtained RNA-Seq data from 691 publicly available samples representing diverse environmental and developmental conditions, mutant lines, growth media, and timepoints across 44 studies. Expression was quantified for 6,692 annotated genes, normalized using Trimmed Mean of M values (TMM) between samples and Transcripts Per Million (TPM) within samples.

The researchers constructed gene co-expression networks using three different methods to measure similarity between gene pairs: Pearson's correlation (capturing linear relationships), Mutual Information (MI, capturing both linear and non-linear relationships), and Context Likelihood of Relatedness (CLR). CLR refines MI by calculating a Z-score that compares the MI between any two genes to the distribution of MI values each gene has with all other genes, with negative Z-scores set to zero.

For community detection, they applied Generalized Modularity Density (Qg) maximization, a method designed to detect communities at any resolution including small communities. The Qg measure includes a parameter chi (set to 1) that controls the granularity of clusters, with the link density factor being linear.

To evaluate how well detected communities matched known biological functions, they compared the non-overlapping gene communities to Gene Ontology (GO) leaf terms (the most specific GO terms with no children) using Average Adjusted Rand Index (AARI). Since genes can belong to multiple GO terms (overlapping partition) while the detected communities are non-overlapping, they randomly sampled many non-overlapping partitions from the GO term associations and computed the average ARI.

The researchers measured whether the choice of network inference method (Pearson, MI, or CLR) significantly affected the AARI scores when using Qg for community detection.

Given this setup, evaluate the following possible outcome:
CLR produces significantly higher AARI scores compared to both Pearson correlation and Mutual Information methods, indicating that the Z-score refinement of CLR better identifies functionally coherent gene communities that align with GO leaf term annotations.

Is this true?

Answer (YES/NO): YES